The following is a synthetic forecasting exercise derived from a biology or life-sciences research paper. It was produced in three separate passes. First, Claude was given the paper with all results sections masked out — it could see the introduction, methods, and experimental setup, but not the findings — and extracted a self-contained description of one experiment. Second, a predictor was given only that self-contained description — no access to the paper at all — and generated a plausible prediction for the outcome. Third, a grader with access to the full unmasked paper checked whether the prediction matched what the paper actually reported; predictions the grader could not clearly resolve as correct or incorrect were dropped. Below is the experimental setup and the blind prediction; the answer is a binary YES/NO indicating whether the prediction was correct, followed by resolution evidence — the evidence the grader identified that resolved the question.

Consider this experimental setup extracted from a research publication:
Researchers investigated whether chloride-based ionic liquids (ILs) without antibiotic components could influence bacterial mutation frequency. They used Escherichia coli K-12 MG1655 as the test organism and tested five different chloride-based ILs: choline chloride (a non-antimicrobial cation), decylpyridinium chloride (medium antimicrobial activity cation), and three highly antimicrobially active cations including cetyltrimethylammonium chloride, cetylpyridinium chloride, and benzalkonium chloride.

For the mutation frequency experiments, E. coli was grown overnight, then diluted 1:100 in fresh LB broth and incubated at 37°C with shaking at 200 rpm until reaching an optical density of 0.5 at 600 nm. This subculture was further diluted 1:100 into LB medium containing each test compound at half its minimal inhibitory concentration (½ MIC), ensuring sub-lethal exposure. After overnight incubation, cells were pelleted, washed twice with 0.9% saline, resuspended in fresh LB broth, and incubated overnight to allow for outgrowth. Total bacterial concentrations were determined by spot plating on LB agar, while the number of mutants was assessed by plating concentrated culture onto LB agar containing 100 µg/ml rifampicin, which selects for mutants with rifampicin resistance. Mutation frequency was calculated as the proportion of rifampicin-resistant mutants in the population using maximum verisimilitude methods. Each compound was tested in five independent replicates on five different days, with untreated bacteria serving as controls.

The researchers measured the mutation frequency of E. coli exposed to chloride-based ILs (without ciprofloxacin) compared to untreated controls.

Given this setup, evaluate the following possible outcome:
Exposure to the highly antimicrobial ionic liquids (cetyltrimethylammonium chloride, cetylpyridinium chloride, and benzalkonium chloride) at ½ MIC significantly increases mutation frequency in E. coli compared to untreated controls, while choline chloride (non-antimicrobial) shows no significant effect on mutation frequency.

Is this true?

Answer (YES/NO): NO